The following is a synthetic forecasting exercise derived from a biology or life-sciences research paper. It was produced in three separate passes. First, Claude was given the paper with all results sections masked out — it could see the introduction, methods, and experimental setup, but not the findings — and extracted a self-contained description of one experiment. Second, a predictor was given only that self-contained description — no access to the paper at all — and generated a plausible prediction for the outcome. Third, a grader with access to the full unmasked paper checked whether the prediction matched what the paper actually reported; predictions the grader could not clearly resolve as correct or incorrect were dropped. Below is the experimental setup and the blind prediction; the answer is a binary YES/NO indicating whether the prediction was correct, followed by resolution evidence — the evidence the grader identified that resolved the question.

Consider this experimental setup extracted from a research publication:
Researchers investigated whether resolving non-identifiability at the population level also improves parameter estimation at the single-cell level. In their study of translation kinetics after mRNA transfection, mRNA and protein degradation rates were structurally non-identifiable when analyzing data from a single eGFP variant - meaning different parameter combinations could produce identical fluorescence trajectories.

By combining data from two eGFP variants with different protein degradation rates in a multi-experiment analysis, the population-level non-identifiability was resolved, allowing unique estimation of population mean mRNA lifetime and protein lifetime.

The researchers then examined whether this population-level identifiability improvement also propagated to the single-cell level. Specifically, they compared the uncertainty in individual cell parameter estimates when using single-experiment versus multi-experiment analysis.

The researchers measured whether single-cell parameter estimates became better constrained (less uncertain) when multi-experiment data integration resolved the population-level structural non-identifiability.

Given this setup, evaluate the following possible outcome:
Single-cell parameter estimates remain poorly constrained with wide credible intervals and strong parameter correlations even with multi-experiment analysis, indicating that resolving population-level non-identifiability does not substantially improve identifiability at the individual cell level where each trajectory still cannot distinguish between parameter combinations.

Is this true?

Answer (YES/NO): NO